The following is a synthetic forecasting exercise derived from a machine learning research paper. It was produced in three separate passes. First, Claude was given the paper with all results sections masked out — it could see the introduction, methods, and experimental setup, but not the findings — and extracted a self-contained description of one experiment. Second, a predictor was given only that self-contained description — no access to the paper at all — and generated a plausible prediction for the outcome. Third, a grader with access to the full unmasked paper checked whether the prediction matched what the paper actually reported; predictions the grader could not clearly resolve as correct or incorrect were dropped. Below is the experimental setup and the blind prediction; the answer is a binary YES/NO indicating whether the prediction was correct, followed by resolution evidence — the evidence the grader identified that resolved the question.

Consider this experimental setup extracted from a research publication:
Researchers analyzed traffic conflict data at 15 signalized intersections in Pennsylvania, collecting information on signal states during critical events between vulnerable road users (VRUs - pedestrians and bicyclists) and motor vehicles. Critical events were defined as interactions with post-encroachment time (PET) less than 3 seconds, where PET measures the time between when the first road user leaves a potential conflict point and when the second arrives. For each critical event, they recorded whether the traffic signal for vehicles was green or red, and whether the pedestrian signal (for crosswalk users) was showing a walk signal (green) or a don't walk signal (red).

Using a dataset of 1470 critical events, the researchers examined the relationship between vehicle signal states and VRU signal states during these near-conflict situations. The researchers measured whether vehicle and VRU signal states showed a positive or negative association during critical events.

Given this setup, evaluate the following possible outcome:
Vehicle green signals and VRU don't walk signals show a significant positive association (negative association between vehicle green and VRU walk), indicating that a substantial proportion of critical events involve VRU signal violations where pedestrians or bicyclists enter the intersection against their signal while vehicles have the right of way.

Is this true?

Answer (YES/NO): YES